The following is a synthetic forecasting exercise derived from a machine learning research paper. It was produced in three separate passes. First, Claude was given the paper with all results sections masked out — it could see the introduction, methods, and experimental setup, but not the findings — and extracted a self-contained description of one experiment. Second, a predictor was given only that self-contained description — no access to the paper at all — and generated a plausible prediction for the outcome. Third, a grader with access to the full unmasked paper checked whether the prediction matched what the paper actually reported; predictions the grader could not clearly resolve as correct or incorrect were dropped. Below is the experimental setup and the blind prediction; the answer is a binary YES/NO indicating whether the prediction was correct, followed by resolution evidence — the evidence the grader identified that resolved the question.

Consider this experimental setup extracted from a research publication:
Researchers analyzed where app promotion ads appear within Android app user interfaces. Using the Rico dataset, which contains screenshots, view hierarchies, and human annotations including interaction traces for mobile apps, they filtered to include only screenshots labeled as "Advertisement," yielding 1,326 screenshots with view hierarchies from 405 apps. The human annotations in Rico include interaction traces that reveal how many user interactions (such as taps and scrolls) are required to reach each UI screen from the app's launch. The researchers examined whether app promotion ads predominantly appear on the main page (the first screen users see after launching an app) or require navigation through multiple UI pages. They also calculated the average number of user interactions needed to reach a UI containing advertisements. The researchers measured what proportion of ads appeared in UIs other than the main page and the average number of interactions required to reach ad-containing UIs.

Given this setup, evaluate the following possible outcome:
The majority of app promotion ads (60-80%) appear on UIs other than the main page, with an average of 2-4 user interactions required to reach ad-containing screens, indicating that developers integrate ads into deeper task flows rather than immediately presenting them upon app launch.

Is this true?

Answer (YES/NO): NO